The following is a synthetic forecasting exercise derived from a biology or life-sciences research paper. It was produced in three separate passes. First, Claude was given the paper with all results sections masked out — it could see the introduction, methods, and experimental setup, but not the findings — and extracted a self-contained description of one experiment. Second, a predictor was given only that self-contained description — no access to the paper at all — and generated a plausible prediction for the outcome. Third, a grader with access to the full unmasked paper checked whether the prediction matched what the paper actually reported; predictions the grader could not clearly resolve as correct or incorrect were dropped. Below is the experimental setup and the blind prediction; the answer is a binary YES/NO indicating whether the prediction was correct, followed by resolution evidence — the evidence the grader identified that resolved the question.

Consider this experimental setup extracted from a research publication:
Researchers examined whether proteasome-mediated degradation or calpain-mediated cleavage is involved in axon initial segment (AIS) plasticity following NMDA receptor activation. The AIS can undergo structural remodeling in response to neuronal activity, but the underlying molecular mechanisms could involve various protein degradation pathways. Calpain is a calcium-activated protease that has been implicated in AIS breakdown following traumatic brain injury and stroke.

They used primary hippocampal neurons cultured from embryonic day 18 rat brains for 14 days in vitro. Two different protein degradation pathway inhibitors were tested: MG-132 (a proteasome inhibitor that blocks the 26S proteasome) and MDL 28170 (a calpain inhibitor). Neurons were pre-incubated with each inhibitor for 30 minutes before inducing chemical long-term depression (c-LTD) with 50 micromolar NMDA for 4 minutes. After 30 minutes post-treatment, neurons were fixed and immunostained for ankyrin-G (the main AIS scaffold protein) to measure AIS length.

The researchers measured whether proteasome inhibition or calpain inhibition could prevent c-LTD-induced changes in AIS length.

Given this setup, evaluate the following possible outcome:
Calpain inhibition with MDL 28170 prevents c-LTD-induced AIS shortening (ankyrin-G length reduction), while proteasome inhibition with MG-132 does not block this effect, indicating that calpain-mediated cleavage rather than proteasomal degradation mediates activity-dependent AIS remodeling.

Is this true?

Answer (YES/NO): NO